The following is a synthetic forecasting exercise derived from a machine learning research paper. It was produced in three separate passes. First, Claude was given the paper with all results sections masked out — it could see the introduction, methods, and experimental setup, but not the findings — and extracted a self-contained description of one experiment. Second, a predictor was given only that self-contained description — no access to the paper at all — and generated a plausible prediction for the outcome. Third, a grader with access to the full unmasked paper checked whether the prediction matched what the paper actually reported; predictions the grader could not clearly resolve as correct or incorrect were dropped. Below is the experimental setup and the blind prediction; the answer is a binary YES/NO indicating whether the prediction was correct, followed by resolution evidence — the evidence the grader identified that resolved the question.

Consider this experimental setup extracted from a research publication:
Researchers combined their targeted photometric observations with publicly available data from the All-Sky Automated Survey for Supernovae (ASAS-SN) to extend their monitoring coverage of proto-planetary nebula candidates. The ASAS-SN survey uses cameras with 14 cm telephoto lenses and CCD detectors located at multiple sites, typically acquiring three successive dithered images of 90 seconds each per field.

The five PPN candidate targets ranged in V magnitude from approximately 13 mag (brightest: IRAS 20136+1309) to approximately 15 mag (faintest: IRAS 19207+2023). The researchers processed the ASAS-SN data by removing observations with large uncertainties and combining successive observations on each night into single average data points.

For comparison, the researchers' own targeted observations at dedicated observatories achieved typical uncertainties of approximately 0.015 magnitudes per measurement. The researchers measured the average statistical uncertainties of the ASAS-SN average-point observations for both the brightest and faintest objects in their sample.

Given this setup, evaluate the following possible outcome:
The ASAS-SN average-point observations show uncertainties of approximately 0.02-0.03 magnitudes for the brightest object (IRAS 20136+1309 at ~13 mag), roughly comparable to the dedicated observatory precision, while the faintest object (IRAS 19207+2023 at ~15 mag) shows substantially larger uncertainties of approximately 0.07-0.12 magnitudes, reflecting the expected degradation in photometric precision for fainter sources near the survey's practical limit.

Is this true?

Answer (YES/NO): NO